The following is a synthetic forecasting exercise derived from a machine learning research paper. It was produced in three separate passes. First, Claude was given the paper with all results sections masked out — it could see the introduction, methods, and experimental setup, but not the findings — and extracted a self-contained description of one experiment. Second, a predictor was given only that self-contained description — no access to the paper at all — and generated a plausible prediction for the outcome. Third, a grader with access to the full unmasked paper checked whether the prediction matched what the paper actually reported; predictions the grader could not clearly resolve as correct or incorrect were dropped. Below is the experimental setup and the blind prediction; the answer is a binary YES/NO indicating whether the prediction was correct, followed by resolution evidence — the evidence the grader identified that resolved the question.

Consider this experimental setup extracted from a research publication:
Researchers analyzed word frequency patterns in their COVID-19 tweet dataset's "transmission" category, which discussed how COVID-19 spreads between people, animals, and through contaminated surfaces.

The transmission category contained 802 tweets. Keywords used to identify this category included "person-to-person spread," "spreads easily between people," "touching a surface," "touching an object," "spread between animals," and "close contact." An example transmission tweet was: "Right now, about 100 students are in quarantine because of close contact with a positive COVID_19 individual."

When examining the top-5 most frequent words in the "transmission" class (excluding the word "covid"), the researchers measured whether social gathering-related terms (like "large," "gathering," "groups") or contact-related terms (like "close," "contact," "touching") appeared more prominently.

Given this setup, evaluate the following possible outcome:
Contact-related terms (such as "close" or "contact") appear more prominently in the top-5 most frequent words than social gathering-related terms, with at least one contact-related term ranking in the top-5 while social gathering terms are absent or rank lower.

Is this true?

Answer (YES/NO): NO